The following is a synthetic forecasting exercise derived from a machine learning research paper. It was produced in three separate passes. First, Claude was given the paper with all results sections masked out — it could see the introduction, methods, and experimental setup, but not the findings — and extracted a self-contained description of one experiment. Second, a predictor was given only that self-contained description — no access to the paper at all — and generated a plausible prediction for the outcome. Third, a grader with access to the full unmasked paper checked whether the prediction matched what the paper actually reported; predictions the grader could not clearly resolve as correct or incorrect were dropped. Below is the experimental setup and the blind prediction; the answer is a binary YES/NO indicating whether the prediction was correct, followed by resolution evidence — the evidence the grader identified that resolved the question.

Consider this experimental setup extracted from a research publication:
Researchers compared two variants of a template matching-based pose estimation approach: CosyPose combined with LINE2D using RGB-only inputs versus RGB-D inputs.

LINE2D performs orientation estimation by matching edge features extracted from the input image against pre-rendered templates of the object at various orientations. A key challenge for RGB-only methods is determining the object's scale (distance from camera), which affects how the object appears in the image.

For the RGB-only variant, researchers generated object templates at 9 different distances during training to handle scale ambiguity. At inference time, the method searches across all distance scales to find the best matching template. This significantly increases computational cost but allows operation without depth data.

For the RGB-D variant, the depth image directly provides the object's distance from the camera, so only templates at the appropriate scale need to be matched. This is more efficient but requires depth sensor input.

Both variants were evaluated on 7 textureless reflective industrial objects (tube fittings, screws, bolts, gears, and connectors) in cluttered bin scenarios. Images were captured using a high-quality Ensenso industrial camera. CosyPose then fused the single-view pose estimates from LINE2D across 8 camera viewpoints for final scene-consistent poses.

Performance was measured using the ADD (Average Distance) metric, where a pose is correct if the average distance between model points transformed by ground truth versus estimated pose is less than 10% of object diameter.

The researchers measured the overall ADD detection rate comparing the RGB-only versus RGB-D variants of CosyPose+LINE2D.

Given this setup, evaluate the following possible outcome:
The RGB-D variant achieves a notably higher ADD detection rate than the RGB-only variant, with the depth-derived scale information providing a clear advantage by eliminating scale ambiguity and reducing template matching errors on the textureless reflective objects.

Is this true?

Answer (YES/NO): YES